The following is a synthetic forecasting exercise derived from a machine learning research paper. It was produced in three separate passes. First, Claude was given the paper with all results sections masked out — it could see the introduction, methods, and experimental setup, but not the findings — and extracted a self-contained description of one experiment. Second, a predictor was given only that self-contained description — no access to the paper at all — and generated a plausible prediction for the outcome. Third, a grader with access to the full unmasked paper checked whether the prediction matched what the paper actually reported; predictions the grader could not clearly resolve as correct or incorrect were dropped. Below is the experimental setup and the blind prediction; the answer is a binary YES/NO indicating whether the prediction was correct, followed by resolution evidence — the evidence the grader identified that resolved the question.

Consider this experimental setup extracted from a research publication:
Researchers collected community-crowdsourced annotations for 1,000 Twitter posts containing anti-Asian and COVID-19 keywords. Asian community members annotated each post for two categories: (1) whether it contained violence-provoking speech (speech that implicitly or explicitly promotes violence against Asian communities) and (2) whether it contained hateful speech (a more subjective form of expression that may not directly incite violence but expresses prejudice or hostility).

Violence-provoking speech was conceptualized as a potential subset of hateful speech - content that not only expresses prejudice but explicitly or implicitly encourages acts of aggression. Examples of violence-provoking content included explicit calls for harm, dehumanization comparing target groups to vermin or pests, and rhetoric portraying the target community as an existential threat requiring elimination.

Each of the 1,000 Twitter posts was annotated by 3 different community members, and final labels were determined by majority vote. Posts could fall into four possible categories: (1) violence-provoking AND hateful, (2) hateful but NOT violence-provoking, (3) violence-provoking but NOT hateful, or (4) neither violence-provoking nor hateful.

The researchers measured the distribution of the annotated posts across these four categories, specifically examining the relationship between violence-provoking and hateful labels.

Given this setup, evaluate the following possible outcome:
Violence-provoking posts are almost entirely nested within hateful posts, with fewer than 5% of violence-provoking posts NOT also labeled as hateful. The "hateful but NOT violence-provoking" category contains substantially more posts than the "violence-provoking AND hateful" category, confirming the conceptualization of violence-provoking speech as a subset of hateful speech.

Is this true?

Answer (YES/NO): NO